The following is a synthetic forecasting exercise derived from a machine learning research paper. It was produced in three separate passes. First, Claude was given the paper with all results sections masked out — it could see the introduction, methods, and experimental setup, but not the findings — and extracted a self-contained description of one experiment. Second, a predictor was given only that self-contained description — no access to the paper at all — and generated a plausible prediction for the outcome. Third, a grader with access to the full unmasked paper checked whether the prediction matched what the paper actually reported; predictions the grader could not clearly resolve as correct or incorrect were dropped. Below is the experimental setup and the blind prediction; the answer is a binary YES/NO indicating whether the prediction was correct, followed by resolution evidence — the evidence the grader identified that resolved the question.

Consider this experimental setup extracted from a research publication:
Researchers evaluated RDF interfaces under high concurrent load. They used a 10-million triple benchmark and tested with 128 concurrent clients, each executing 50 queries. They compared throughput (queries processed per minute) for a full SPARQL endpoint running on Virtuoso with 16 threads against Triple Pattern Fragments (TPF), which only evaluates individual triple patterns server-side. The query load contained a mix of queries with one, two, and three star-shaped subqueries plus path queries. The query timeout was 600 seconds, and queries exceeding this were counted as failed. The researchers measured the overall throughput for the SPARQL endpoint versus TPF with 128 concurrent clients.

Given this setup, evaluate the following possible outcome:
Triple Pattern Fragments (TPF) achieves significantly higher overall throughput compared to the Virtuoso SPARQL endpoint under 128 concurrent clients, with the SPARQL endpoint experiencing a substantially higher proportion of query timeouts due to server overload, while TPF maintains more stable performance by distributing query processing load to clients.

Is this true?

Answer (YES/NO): YES